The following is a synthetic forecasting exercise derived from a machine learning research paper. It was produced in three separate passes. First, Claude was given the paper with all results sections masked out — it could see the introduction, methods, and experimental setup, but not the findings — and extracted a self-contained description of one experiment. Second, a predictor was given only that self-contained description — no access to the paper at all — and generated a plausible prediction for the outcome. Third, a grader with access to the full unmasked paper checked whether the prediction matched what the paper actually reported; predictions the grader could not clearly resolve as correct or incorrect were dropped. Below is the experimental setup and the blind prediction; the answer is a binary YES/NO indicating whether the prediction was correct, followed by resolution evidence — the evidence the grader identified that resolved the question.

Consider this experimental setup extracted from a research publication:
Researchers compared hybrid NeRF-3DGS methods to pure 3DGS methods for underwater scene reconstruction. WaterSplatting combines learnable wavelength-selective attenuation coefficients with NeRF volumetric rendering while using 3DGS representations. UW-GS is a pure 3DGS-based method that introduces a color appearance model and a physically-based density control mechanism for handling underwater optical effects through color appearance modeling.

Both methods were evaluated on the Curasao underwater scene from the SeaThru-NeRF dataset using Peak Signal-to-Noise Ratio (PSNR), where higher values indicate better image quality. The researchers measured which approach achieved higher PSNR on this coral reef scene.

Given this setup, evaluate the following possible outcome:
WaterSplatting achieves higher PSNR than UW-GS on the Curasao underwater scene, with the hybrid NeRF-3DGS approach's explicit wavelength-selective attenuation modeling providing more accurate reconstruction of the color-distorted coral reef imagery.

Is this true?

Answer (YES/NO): YES